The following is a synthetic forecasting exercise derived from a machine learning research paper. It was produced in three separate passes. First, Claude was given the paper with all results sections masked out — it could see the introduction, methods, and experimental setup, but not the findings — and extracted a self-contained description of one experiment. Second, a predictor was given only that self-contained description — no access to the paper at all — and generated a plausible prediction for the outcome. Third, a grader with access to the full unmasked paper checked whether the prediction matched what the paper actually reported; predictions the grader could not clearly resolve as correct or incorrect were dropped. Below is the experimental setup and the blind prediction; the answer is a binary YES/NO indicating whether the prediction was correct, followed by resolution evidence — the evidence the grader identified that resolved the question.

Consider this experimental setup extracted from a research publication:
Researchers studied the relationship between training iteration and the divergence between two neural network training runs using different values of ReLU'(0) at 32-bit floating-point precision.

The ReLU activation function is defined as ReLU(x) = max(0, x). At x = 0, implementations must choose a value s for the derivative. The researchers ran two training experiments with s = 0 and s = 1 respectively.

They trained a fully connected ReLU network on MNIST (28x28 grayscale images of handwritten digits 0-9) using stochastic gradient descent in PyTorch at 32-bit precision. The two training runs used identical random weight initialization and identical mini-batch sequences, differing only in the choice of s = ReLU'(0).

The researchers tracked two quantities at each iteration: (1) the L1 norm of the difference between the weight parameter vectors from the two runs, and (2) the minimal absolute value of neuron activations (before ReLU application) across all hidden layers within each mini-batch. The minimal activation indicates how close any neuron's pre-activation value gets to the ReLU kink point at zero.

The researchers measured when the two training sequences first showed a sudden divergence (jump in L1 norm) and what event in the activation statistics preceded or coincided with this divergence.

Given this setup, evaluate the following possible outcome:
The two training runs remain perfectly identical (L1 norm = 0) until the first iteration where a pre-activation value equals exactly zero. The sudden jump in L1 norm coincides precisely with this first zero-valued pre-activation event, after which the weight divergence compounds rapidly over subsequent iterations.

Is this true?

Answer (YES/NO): YES